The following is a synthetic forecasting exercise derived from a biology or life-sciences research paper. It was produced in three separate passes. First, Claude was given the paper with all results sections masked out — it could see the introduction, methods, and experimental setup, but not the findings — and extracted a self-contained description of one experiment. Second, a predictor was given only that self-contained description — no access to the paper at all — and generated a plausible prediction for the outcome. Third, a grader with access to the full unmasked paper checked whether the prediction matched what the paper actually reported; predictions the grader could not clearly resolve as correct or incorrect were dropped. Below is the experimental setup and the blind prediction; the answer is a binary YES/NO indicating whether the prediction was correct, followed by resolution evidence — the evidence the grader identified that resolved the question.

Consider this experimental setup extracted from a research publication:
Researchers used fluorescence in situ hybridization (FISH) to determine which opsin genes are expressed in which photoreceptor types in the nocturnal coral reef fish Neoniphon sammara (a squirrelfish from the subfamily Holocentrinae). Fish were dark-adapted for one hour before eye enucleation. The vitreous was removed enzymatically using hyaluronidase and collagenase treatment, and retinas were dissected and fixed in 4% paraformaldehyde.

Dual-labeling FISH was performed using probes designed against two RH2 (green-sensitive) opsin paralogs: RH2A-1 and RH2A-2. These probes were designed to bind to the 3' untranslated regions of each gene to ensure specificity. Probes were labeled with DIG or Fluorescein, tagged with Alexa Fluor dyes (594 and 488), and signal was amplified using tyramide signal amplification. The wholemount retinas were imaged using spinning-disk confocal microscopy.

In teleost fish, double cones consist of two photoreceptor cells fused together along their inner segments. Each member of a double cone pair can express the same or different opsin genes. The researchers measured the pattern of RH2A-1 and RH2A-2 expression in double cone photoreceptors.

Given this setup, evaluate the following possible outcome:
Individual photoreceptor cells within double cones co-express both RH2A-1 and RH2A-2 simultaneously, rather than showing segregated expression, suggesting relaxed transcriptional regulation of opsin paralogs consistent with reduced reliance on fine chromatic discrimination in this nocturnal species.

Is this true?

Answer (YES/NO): YES